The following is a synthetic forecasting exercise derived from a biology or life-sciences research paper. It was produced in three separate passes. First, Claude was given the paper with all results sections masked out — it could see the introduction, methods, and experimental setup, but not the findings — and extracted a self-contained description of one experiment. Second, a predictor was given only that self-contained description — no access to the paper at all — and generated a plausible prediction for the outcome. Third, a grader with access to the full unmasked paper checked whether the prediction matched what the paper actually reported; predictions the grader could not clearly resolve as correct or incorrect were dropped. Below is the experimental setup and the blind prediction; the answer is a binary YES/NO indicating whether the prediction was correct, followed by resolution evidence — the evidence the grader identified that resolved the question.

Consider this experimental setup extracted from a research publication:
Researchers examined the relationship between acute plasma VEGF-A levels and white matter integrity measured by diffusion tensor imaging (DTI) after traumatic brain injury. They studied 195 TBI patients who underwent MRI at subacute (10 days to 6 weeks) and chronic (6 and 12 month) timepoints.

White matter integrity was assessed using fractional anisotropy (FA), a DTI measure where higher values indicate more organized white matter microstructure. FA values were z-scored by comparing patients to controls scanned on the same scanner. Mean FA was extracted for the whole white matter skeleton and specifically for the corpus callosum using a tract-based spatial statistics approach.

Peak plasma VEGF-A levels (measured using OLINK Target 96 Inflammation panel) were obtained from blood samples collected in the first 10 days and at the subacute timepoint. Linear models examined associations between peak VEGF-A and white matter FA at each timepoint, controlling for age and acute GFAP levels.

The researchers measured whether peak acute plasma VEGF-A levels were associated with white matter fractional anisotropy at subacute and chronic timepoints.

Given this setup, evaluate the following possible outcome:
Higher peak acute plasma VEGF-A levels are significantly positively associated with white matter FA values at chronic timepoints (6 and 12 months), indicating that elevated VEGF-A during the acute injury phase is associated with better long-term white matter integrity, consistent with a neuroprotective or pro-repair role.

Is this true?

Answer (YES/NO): NO